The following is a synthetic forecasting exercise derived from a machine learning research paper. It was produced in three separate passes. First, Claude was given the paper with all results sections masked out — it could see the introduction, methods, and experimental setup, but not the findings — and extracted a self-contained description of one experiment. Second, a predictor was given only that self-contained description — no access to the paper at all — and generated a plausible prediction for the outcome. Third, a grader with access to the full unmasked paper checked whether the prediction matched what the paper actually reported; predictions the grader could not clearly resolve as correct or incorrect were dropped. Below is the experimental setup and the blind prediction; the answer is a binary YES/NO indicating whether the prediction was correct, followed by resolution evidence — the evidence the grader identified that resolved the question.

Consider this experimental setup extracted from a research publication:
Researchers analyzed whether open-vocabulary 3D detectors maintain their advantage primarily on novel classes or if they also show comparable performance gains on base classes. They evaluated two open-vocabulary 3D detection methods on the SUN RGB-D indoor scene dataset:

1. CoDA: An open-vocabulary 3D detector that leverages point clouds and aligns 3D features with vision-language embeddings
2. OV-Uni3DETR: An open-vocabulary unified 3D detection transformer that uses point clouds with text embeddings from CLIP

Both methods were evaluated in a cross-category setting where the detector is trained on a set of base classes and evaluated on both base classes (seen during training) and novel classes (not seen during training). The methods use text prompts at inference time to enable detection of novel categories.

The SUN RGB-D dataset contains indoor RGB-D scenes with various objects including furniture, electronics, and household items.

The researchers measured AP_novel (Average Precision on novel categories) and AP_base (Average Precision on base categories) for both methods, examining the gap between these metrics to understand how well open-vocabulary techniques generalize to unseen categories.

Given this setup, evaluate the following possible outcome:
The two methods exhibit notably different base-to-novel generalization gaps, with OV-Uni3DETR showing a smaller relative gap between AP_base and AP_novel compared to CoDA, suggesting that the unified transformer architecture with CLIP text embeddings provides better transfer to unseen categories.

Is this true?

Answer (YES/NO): NO